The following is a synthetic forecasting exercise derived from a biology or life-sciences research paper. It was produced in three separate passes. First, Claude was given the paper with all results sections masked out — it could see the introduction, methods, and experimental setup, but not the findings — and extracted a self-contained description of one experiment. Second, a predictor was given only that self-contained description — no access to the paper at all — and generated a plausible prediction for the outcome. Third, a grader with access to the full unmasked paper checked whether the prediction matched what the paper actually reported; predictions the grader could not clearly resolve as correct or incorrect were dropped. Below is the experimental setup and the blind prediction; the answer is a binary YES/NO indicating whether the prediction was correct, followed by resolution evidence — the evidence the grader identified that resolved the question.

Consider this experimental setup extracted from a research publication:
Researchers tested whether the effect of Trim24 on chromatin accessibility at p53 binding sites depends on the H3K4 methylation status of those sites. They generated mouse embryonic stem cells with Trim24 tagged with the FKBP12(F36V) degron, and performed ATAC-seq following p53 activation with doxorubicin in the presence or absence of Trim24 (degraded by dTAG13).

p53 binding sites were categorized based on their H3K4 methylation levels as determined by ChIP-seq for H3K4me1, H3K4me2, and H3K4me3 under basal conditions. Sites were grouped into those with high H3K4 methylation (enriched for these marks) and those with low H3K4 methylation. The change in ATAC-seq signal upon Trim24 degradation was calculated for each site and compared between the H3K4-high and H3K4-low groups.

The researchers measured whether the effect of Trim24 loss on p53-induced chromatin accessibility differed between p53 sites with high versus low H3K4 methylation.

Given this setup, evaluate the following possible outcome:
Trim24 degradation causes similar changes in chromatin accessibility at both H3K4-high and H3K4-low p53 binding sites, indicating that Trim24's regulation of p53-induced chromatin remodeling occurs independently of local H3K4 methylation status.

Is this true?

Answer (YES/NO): NO